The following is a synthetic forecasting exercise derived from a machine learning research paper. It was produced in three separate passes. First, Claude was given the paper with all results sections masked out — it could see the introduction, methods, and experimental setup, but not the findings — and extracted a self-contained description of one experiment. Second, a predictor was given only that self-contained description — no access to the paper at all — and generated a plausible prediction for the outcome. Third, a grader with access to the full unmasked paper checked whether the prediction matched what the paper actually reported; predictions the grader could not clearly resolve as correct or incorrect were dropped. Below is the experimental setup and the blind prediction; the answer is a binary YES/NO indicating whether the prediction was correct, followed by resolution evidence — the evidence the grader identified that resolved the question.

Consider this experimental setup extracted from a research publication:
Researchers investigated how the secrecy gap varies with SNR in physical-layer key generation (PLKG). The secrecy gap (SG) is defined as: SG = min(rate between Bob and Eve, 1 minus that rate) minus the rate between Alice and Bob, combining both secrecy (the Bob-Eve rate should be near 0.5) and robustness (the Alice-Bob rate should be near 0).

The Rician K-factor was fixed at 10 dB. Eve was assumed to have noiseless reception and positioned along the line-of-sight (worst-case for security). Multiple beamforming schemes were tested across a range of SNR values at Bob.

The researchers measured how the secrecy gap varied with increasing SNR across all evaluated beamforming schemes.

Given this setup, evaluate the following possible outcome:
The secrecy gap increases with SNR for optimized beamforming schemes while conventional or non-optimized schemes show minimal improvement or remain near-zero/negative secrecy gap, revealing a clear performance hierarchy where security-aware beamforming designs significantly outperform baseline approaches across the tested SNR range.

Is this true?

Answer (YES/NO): NO